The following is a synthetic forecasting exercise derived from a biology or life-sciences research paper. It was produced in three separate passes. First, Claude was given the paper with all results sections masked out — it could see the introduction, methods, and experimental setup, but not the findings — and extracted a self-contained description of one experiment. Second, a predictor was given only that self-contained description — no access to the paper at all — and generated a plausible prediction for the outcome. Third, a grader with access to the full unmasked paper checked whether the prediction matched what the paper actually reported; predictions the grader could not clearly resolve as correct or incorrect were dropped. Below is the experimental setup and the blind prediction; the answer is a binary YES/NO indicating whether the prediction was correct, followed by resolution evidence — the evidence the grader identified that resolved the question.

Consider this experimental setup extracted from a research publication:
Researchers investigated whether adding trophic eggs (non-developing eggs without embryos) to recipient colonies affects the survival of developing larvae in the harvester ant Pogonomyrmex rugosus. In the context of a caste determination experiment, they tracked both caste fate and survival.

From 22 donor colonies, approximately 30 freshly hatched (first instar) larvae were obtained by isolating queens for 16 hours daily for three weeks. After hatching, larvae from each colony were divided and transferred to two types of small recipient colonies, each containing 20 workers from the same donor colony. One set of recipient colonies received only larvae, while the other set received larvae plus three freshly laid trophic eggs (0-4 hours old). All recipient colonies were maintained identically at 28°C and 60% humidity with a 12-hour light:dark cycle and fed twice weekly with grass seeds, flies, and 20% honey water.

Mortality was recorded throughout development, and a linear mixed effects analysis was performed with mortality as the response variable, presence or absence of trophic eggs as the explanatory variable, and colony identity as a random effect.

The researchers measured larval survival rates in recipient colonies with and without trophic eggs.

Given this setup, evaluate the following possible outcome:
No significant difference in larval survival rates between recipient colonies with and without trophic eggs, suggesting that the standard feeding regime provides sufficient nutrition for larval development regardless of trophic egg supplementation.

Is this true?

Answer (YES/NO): NO